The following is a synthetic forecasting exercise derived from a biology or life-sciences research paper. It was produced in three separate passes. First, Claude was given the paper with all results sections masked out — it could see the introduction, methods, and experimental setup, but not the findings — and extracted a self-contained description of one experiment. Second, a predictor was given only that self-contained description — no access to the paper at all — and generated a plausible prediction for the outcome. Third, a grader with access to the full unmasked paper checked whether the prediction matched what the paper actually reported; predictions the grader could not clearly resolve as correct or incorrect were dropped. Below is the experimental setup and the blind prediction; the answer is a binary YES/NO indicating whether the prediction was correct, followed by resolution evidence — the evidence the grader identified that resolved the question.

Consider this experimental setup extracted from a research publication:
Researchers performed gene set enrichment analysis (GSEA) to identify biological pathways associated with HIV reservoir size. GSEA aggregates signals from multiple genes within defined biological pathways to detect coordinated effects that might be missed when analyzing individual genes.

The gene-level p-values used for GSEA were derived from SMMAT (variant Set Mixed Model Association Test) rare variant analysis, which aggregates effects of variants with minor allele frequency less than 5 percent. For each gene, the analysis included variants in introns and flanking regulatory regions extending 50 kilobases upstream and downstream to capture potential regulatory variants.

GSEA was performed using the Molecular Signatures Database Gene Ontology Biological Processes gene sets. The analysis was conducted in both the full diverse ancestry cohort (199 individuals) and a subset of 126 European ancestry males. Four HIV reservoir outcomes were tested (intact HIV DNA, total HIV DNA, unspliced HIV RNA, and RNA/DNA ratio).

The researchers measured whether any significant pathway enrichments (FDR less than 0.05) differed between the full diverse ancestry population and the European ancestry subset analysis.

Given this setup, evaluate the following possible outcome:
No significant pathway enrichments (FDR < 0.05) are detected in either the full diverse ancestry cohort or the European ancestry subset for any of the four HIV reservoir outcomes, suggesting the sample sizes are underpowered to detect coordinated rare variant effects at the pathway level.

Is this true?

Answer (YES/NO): NO